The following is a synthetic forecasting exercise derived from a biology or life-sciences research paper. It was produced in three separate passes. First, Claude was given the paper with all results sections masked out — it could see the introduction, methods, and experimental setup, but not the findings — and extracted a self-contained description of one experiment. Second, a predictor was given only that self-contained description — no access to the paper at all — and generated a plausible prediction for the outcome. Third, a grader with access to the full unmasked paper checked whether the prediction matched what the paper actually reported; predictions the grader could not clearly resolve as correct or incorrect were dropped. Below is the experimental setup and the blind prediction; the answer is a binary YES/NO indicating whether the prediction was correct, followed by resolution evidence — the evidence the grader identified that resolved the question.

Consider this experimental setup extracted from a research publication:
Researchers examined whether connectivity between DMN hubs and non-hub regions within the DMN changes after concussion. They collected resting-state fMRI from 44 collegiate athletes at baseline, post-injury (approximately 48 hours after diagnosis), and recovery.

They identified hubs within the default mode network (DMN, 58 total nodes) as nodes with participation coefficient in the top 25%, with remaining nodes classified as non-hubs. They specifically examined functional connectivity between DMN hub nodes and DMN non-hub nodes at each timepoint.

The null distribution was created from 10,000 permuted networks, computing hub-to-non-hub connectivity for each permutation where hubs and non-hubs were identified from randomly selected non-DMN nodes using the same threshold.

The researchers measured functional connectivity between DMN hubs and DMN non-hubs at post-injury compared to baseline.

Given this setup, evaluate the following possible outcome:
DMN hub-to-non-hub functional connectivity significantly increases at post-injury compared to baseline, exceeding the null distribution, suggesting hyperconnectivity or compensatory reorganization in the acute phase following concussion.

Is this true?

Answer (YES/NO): YES